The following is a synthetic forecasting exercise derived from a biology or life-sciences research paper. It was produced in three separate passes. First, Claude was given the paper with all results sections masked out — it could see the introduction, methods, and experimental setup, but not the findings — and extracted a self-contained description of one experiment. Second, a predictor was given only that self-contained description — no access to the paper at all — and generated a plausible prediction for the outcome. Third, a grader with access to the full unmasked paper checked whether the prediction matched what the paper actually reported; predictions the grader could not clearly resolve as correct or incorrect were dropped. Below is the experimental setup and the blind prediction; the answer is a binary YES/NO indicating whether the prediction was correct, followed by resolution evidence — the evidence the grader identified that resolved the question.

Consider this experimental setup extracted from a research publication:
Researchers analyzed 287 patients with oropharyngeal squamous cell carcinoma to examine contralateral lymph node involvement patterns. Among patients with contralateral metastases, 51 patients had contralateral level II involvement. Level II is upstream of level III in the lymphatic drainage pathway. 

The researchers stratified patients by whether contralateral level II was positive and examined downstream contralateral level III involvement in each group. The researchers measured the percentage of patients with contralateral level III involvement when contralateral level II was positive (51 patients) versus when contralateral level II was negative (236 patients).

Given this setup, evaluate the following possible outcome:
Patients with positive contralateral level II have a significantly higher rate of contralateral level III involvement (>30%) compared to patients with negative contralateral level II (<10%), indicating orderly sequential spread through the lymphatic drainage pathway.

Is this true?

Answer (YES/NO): YES